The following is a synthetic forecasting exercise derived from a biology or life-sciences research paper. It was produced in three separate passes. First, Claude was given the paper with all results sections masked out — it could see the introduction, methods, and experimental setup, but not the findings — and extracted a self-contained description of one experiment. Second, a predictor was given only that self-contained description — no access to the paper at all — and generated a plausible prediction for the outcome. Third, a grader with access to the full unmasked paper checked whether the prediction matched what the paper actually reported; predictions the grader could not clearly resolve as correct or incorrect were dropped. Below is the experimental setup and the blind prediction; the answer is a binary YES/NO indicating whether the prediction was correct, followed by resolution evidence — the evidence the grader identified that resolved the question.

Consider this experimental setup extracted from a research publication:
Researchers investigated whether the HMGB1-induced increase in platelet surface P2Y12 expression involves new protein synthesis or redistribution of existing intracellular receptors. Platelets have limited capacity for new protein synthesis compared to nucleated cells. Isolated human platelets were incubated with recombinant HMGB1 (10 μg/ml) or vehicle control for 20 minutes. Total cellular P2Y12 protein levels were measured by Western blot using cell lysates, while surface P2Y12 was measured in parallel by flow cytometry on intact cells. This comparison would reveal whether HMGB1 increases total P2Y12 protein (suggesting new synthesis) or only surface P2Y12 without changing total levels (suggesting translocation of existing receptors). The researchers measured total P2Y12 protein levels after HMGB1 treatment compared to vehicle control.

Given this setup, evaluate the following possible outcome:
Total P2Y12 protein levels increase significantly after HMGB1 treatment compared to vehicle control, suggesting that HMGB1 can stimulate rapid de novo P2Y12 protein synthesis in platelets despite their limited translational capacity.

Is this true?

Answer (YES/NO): NO